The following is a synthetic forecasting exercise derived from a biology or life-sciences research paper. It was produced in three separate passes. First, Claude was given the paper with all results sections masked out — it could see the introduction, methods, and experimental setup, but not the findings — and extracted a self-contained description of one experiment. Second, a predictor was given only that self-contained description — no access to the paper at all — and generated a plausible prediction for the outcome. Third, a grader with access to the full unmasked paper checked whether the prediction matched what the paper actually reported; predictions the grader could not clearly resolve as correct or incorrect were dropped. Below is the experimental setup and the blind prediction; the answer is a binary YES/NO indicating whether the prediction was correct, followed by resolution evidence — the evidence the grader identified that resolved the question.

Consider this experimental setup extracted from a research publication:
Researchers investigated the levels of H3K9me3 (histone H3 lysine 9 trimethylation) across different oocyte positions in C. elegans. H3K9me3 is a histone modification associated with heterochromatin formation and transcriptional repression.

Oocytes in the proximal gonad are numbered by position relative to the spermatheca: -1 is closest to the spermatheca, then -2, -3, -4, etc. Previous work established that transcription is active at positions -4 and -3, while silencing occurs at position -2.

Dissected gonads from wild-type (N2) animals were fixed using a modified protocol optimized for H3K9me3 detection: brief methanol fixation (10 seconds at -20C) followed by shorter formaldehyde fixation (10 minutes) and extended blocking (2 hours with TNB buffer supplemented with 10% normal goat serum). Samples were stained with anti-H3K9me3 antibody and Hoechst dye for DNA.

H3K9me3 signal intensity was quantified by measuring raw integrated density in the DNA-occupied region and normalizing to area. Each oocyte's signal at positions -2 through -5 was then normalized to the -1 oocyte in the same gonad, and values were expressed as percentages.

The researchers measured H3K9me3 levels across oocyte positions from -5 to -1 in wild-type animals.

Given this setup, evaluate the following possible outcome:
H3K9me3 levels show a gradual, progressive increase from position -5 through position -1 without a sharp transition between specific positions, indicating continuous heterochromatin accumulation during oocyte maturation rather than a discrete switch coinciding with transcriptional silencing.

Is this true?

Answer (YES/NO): YES